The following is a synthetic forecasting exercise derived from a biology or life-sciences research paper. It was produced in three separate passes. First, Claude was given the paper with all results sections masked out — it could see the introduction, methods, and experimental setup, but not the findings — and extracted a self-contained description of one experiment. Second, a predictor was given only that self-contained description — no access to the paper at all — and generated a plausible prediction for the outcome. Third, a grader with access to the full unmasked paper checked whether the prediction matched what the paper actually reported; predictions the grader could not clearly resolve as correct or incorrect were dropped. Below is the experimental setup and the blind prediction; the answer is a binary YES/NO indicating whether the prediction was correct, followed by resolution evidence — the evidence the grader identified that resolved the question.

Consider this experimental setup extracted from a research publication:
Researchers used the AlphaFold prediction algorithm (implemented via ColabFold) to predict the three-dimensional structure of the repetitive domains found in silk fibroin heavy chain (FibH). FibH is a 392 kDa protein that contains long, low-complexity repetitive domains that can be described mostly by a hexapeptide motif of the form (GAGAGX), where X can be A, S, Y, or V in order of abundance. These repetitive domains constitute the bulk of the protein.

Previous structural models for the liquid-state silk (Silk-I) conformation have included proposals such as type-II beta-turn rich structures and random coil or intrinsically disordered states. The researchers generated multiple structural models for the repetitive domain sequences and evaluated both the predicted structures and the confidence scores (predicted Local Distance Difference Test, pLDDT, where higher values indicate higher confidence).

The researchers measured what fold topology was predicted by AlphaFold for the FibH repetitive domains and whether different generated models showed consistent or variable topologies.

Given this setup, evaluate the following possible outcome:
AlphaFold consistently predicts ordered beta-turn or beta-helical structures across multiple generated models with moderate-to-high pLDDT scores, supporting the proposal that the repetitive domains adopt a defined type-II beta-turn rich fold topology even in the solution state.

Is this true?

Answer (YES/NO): NO